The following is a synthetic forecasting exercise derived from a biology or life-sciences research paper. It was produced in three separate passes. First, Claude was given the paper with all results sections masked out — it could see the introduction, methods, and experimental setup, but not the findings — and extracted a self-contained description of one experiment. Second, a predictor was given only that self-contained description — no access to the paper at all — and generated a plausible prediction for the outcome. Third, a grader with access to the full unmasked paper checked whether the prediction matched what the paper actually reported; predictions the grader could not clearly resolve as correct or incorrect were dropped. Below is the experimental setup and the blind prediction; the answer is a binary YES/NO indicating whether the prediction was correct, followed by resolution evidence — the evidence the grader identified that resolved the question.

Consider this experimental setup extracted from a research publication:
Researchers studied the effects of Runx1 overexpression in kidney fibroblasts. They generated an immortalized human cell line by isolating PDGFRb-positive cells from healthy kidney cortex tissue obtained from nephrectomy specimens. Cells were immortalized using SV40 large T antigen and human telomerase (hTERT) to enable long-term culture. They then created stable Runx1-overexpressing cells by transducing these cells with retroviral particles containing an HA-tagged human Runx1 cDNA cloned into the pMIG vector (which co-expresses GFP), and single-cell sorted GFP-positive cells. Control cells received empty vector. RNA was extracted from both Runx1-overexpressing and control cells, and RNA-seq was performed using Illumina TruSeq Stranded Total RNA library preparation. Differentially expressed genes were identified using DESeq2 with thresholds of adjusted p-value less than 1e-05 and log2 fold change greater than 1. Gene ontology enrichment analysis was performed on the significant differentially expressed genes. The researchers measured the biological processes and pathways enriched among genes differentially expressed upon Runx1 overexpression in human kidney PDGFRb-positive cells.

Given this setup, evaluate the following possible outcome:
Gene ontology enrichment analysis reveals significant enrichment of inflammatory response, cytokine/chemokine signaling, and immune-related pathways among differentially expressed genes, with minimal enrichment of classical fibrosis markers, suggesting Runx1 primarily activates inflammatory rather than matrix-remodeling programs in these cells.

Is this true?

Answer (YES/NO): NO